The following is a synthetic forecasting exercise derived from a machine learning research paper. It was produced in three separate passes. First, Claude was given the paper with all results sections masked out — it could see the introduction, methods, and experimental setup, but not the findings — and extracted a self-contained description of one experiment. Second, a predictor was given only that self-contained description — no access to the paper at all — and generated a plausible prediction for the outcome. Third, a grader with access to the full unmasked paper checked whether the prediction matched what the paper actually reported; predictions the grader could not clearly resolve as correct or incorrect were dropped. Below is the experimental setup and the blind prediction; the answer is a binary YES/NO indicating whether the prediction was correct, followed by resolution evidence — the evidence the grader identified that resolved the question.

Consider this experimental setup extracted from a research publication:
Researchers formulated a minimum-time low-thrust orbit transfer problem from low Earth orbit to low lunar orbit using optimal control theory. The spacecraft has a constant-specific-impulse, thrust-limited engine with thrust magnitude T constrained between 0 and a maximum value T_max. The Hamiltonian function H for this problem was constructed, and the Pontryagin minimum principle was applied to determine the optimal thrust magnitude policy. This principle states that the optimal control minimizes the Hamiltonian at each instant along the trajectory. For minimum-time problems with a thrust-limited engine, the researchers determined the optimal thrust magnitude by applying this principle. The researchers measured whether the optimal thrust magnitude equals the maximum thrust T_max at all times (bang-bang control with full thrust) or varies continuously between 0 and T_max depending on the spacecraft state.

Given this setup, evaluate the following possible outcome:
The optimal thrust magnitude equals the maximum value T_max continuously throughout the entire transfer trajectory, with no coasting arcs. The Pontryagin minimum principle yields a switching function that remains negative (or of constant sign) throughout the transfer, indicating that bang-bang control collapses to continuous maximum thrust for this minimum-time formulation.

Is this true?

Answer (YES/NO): YES